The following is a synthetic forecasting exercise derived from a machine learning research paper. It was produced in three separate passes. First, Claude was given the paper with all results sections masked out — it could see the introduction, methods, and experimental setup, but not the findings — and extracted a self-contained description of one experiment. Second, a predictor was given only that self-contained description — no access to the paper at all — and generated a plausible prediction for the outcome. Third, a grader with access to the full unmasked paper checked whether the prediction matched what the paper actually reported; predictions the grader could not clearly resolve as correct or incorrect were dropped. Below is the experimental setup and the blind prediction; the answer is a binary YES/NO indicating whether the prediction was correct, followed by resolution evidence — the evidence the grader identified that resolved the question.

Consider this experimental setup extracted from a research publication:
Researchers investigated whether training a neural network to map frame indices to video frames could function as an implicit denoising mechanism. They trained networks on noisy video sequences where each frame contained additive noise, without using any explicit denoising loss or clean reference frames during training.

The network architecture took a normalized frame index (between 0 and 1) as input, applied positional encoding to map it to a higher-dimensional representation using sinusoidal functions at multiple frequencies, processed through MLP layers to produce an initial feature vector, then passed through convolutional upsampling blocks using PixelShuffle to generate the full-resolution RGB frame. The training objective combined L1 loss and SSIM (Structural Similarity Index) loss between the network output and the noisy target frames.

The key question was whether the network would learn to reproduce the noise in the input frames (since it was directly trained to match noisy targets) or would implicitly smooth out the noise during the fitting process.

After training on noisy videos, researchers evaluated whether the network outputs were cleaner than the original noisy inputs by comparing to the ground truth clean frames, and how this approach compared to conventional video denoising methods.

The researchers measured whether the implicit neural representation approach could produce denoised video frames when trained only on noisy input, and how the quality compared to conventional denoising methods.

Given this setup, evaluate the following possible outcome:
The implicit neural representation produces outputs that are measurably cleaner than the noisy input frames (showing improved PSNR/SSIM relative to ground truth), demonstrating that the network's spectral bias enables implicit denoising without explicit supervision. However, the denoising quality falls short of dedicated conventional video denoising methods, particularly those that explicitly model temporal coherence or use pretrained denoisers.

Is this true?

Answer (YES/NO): NO